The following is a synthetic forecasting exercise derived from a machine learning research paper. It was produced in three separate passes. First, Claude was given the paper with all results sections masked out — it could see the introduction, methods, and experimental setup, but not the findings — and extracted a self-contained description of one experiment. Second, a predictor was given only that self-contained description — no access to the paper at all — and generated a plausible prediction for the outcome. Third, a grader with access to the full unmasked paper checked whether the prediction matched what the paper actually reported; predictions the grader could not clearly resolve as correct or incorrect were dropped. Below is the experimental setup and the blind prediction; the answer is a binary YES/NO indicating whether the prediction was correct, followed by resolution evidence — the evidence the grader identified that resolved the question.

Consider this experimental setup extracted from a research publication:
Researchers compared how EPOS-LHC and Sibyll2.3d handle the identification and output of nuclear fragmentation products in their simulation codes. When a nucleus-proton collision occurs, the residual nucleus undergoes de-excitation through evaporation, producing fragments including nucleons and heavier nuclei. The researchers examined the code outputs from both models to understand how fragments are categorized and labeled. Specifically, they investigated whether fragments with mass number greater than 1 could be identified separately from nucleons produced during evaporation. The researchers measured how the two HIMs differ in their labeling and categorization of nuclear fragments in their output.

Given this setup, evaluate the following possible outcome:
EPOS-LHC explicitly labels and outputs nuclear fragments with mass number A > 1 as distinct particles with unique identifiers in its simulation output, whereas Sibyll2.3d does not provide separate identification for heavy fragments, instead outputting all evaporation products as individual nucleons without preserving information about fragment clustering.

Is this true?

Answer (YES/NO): NO